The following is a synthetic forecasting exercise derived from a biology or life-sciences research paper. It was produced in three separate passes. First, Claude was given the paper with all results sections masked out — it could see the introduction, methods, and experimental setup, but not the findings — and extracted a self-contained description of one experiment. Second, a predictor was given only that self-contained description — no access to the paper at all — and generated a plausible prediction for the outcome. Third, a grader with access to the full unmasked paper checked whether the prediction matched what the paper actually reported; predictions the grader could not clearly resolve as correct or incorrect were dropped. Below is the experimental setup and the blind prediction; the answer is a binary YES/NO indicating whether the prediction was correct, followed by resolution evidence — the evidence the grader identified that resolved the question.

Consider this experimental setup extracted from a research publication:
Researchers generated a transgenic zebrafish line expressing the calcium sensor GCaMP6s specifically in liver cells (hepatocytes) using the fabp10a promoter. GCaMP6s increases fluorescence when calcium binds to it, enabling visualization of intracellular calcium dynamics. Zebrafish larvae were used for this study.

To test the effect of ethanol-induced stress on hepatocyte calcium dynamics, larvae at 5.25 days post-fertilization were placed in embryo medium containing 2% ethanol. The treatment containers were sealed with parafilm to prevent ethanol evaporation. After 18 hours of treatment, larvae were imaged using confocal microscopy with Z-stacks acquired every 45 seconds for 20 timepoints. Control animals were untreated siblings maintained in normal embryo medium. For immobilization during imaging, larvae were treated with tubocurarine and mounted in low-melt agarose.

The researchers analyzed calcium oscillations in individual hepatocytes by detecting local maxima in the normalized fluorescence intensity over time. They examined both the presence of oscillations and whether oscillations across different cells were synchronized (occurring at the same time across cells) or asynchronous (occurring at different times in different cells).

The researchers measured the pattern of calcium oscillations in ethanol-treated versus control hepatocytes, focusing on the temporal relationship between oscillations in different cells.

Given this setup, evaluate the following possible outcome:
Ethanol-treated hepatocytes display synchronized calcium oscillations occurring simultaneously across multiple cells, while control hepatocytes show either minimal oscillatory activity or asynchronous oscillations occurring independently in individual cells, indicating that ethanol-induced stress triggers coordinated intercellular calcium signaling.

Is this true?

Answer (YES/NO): NO